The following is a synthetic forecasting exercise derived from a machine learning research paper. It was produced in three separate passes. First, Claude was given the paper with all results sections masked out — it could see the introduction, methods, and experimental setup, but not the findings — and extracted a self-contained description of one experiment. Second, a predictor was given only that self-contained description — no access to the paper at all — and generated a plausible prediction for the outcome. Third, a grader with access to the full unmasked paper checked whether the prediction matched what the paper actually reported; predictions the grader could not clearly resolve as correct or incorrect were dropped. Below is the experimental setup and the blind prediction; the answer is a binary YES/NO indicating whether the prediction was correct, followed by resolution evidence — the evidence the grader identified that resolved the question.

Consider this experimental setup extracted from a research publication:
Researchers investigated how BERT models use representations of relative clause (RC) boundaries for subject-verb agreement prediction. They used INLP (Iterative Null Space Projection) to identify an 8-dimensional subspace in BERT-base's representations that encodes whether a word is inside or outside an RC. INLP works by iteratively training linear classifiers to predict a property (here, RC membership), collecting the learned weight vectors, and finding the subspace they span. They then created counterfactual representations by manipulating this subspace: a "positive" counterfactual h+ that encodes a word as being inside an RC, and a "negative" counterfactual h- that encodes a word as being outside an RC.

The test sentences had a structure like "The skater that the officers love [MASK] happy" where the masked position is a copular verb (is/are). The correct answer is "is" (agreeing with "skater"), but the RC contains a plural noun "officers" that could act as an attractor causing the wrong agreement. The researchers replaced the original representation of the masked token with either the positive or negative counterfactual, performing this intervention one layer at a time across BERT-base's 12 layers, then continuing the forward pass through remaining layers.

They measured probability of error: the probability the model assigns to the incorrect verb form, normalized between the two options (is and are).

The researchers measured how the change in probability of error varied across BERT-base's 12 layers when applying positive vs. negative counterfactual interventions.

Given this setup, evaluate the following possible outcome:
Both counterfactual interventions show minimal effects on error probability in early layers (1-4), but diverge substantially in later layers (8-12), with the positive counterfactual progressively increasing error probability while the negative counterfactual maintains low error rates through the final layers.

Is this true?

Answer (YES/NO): NO